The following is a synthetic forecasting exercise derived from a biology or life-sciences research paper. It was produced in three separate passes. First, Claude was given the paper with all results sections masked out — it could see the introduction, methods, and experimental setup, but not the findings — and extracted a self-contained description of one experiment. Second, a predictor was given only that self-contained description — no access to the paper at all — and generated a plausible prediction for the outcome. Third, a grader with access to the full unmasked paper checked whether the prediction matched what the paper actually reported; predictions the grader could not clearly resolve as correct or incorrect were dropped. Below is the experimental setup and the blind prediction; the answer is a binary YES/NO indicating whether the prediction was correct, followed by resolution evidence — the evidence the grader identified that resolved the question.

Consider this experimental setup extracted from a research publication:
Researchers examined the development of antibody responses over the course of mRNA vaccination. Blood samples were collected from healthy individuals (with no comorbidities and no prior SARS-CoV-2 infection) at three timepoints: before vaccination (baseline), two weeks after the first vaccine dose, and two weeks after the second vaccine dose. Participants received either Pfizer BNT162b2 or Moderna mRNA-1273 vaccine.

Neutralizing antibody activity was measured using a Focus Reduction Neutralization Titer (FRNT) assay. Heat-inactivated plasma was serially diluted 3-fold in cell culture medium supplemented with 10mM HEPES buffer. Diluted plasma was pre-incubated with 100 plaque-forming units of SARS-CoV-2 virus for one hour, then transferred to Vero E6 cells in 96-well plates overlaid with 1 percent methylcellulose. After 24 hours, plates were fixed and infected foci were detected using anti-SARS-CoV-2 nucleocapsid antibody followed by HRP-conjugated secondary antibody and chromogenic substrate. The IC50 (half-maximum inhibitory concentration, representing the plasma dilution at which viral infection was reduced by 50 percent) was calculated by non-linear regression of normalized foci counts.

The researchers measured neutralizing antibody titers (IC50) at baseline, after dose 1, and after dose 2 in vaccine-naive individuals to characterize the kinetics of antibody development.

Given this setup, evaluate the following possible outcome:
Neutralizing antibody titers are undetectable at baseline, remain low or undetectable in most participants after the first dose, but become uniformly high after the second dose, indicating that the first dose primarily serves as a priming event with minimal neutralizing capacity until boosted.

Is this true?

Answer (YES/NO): NO